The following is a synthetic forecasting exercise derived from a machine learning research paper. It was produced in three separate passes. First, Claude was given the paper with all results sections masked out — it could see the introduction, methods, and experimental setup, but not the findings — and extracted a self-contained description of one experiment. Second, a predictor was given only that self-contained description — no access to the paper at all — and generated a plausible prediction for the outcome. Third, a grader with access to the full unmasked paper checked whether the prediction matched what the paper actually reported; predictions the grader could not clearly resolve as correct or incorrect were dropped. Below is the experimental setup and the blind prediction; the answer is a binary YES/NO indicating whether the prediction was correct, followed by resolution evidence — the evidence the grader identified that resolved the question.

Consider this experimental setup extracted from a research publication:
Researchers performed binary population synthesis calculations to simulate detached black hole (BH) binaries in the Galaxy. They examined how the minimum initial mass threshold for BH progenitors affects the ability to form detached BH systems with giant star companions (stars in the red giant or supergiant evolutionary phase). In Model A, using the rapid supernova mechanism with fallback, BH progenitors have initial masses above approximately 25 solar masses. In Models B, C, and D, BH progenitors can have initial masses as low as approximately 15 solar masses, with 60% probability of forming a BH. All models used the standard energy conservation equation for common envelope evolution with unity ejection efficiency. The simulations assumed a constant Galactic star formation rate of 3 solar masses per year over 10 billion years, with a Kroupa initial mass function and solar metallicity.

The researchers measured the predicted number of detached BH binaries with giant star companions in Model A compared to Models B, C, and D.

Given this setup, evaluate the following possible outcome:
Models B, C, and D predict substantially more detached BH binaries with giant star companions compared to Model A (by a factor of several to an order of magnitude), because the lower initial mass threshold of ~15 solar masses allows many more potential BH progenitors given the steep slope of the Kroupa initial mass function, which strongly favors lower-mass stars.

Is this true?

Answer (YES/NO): NO